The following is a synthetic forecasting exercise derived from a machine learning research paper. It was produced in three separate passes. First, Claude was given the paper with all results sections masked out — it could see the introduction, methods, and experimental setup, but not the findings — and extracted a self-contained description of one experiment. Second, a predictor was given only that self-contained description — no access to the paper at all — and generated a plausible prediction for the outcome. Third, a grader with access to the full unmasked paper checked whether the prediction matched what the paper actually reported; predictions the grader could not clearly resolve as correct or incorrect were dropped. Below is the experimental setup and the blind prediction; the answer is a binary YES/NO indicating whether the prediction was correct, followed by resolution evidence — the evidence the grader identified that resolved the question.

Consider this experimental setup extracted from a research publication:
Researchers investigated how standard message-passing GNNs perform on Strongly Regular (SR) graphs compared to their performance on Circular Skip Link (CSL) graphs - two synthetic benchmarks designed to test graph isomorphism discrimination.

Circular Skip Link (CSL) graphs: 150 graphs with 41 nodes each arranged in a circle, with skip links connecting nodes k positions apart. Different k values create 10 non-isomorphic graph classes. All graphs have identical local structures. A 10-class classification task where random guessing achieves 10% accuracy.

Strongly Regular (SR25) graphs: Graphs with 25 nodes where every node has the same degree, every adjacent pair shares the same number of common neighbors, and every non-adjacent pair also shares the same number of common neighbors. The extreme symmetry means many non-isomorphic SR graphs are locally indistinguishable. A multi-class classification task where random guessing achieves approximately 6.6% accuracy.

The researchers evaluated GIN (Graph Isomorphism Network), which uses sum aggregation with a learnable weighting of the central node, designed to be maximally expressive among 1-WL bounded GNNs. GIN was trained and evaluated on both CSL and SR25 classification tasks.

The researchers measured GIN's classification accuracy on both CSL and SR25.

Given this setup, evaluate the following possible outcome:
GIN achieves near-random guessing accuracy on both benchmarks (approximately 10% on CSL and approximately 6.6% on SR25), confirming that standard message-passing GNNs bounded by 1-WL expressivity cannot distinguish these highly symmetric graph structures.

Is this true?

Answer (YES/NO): YES